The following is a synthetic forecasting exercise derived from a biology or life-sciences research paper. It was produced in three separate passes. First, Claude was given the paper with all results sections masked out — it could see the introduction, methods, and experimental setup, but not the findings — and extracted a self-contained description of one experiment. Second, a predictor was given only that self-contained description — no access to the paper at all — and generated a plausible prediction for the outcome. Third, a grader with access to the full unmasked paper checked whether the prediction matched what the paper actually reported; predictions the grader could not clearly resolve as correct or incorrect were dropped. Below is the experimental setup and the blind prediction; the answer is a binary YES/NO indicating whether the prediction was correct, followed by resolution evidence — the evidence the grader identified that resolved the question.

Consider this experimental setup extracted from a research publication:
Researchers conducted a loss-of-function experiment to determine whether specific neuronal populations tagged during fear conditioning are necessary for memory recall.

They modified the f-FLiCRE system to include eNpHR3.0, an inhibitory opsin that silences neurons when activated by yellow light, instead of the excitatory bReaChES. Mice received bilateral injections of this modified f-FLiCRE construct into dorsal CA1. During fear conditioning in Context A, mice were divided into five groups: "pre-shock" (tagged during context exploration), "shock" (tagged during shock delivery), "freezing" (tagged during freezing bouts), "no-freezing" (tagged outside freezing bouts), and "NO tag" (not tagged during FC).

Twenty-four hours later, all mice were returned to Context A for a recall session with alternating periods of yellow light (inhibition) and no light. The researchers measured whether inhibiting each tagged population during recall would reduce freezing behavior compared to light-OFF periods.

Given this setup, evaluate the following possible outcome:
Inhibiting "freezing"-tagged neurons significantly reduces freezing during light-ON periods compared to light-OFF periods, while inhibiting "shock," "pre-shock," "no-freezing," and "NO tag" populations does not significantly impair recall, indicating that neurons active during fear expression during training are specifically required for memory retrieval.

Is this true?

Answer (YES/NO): NO